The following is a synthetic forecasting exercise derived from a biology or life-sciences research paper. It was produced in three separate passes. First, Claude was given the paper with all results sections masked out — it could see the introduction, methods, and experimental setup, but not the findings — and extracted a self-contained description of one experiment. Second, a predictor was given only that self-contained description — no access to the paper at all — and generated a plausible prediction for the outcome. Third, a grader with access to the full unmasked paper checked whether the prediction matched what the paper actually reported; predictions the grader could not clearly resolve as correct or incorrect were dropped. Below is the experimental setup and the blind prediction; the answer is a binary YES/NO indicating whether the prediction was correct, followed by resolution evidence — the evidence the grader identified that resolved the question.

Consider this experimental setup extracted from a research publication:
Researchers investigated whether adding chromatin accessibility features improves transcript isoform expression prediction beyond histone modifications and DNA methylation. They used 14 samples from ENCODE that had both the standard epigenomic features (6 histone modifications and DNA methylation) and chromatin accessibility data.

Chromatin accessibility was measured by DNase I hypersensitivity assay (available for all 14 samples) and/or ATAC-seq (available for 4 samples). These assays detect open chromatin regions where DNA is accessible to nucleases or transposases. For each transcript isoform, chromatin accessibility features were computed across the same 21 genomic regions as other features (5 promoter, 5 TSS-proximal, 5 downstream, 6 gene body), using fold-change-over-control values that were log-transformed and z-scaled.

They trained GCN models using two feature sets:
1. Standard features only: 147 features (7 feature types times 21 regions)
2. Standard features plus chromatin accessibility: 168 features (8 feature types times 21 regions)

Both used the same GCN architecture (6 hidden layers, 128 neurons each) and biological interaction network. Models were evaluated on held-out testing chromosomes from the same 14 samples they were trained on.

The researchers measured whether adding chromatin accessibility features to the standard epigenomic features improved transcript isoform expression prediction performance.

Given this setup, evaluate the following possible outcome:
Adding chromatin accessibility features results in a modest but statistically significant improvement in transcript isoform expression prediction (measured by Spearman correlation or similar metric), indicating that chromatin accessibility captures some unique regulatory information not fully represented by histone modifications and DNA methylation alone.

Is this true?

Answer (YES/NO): NO